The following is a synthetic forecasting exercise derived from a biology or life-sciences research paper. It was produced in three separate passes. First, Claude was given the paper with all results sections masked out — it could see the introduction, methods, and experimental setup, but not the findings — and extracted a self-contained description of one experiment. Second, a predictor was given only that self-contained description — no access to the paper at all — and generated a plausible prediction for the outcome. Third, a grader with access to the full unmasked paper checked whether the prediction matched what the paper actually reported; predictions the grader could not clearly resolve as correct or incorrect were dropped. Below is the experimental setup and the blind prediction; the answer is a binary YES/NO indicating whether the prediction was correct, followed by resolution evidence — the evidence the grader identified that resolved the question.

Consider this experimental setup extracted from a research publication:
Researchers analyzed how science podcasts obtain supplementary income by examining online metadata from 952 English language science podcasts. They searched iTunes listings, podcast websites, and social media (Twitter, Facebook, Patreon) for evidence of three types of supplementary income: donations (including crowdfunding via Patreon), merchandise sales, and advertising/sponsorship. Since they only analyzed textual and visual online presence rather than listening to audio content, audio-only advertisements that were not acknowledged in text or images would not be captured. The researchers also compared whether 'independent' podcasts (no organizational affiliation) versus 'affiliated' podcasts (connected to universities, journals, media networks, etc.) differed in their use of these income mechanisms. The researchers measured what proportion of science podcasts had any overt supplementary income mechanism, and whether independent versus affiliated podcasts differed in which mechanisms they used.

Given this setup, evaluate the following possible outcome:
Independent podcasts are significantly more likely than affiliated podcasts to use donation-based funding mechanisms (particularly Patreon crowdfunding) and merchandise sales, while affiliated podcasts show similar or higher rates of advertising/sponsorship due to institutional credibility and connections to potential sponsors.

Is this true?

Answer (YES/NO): YES